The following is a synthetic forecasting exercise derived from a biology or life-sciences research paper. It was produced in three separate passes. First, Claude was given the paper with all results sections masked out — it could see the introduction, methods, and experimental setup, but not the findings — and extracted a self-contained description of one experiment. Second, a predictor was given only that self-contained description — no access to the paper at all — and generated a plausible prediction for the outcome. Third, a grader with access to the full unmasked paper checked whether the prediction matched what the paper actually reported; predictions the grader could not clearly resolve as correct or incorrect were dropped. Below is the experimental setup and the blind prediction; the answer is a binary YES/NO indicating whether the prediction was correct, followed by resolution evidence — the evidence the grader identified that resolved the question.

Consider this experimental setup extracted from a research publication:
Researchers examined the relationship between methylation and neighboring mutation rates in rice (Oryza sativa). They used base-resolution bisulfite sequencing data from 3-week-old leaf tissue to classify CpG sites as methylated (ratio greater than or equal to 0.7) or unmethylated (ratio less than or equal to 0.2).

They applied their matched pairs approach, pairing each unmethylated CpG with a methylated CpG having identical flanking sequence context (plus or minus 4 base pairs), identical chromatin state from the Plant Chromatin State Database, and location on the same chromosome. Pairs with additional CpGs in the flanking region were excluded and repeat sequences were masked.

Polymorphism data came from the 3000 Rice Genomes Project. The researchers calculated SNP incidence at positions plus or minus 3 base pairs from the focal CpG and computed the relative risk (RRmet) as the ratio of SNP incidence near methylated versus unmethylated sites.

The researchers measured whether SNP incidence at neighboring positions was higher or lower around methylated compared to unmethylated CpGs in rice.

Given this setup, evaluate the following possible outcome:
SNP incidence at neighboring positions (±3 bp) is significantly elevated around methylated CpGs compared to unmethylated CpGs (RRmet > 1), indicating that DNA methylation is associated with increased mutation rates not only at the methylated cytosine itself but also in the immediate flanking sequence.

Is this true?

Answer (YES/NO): YES